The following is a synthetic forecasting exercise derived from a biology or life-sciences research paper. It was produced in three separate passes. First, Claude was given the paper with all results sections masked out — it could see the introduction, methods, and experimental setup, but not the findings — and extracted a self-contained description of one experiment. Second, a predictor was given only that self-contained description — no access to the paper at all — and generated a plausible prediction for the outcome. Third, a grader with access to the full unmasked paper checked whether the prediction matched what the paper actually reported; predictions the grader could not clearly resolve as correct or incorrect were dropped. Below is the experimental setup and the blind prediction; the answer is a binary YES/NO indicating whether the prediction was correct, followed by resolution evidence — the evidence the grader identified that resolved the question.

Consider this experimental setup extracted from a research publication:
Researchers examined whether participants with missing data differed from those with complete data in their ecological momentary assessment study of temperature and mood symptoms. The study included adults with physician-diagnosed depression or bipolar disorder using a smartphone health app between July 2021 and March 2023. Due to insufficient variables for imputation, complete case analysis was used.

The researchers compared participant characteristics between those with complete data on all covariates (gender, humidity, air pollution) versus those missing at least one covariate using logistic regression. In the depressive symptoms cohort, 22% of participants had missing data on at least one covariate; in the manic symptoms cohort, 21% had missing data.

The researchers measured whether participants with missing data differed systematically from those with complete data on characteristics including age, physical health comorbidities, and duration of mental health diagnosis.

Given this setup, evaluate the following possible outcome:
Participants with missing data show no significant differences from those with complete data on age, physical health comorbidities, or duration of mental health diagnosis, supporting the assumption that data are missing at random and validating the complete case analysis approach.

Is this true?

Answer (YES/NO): NO